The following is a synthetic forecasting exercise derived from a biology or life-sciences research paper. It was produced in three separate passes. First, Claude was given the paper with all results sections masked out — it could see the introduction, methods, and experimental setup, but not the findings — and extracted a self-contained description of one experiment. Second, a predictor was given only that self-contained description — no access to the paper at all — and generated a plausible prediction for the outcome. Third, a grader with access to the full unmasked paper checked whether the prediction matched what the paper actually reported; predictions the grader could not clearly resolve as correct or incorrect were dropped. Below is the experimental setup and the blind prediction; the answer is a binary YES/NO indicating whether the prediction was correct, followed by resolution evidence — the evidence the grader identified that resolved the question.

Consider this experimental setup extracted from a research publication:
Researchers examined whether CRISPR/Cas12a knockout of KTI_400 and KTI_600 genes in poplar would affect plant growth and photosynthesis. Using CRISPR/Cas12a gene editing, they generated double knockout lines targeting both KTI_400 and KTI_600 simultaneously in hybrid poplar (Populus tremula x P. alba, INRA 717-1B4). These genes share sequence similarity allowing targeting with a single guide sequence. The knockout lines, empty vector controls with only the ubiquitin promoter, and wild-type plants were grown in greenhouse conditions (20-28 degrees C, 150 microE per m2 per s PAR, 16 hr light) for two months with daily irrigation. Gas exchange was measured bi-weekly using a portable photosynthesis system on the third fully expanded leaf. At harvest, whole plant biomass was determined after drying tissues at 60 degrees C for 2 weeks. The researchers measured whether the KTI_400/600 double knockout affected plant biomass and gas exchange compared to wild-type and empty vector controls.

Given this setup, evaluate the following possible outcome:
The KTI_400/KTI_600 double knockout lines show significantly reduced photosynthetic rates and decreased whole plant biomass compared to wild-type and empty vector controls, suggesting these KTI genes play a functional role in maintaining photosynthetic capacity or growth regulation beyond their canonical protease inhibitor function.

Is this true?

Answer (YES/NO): NO